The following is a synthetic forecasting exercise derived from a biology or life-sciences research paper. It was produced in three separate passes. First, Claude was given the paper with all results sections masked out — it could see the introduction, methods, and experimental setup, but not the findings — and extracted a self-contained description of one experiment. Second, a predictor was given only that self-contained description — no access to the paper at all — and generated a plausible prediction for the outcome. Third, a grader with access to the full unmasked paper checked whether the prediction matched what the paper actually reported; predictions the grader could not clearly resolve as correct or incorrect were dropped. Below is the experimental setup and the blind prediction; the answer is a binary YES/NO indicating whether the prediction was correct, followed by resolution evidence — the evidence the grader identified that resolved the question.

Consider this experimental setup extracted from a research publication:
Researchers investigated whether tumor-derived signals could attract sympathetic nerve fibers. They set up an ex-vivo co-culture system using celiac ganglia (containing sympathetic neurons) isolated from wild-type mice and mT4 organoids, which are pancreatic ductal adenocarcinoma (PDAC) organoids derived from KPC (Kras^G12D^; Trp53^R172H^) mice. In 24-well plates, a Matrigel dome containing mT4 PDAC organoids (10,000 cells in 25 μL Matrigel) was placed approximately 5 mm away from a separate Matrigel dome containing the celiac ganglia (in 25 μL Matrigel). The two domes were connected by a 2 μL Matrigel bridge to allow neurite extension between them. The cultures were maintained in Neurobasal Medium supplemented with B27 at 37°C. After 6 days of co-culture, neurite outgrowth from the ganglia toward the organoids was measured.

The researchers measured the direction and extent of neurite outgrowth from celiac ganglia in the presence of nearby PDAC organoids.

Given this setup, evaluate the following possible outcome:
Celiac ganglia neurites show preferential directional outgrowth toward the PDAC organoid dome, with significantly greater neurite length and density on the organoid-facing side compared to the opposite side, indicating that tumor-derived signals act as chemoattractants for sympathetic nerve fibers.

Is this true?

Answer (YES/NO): YES